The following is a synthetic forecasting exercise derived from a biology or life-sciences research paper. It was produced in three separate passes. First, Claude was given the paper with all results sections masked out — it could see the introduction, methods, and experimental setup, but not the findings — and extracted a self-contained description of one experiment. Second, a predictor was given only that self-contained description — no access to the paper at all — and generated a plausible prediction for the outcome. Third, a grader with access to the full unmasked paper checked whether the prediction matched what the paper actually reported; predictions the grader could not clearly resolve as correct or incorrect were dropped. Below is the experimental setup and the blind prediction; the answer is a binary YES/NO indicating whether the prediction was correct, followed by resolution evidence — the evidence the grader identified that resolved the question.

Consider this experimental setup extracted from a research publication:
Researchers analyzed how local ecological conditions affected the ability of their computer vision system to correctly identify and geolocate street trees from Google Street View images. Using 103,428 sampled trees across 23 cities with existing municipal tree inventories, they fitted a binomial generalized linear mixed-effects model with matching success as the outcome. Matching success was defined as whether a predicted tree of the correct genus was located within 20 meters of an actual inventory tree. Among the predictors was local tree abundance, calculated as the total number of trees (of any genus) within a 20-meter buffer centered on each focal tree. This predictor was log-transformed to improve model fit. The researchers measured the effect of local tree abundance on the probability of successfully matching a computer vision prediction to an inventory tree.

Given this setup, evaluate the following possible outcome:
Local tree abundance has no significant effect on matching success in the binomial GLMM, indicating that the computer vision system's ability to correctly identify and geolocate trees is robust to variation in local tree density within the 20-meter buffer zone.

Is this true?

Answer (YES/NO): NO